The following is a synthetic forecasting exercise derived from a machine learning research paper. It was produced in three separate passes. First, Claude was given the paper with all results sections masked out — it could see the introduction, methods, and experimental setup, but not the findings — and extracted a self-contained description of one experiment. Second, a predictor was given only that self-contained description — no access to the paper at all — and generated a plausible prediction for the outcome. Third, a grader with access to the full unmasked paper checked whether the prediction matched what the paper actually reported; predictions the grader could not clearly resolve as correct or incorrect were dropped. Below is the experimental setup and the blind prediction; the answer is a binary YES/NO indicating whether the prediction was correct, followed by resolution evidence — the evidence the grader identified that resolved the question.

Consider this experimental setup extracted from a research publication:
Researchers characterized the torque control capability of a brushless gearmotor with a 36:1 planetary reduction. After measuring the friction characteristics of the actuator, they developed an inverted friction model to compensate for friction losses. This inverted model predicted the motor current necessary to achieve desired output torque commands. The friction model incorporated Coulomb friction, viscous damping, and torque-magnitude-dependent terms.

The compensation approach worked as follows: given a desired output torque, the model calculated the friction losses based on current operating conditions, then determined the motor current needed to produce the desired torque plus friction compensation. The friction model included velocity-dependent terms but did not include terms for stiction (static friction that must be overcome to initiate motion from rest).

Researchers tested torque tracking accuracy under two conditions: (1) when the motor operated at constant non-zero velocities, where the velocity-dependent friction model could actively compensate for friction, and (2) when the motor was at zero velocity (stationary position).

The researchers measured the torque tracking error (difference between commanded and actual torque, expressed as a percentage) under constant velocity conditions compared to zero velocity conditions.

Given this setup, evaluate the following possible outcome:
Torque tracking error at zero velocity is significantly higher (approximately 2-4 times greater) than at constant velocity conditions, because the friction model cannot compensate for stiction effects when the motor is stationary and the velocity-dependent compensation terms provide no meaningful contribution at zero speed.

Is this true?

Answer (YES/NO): NO